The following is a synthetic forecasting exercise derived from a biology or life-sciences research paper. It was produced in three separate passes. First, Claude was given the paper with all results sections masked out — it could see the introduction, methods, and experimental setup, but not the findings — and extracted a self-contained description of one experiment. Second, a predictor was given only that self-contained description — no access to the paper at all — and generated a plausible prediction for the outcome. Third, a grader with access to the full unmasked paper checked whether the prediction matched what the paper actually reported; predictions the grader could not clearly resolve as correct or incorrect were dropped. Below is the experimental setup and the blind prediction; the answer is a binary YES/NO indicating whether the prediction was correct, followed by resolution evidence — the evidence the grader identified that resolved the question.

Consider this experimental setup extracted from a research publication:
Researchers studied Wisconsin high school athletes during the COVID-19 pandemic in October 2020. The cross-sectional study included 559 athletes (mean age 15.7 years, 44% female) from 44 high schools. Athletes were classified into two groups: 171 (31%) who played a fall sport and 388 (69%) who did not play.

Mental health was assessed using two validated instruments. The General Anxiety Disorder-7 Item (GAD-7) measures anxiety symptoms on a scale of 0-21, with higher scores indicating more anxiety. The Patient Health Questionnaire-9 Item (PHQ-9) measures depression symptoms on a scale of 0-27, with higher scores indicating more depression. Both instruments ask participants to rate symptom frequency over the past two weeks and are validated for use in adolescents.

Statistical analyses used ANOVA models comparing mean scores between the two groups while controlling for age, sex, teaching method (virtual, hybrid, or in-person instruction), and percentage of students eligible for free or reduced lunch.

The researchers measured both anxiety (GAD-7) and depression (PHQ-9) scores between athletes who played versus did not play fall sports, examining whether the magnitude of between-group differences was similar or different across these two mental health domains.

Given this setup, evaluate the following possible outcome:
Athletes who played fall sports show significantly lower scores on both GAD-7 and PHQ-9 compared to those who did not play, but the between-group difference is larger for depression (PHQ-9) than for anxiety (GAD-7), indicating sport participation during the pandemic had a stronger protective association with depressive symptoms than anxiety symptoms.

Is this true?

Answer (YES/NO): NO